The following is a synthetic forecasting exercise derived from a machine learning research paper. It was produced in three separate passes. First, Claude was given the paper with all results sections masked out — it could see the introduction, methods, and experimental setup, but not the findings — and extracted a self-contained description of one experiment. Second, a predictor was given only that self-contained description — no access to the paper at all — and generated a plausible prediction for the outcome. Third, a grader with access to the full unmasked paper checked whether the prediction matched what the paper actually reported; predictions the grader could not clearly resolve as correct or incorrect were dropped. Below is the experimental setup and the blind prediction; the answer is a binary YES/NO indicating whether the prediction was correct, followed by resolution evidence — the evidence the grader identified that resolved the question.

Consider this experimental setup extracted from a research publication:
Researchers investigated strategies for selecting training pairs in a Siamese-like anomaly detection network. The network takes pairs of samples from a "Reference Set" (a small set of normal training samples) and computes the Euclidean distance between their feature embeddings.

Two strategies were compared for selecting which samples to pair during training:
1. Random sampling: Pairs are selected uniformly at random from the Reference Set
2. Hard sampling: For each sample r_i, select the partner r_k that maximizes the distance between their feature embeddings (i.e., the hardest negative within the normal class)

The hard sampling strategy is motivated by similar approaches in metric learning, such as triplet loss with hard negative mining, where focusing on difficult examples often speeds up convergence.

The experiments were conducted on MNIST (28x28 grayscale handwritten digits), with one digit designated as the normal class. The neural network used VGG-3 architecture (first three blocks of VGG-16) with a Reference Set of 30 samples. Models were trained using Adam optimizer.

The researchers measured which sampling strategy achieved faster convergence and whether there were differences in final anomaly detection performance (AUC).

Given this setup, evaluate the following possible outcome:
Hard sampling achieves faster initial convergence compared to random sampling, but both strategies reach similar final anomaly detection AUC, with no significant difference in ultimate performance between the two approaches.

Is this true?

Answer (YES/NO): YES